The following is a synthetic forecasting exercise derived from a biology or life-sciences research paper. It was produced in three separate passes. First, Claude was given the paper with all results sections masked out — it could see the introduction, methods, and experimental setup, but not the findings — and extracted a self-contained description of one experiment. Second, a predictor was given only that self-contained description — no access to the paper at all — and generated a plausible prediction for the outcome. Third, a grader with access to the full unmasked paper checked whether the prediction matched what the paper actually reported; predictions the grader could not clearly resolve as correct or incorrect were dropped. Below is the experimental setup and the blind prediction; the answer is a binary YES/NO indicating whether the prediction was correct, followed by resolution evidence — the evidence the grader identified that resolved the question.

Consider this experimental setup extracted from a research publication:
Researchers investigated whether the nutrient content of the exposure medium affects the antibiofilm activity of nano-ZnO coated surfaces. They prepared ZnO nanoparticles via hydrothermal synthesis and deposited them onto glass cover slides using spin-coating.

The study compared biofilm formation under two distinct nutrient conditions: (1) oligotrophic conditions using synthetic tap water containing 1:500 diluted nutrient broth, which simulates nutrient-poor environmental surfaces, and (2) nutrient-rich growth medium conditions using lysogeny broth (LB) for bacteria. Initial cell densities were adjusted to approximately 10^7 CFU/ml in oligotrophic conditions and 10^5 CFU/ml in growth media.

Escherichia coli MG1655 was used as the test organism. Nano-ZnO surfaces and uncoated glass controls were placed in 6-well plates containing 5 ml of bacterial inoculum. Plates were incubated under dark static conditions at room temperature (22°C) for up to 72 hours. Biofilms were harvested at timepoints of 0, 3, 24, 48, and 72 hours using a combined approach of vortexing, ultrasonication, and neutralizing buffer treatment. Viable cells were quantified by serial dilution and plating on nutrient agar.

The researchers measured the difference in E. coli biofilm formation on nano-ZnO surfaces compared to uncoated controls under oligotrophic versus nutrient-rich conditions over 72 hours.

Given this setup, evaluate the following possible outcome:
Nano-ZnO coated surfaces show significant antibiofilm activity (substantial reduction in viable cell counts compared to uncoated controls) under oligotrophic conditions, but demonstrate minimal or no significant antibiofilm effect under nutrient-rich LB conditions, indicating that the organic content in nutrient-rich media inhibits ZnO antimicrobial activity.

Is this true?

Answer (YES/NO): YES